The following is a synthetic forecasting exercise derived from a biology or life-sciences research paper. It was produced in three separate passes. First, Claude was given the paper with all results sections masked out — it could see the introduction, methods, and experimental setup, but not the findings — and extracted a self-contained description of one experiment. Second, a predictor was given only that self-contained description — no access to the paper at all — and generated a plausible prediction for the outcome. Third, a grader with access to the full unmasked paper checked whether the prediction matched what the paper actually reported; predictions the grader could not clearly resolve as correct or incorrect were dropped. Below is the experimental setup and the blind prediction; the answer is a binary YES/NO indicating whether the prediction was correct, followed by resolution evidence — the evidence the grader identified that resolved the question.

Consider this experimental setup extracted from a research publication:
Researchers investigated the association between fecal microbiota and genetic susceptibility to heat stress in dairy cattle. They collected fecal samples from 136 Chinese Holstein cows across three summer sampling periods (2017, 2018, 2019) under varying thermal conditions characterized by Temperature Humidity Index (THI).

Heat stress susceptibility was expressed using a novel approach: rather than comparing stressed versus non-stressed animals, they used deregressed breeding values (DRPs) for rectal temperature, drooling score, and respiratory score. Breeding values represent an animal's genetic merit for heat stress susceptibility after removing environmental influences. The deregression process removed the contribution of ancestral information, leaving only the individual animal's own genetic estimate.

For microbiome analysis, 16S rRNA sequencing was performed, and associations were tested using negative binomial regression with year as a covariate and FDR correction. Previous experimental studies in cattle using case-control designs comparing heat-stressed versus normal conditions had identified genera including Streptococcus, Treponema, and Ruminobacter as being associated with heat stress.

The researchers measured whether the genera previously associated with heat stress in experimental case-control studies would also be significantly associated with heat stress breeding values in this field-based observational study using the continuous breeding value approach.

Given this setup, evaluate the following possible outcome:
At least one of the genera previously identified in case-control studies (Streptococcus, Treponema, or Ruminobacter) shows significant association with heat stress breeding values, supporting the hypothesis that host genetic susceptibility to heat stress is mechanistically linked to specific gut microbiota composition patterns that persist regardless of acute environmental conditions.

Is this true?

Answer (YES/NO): NO